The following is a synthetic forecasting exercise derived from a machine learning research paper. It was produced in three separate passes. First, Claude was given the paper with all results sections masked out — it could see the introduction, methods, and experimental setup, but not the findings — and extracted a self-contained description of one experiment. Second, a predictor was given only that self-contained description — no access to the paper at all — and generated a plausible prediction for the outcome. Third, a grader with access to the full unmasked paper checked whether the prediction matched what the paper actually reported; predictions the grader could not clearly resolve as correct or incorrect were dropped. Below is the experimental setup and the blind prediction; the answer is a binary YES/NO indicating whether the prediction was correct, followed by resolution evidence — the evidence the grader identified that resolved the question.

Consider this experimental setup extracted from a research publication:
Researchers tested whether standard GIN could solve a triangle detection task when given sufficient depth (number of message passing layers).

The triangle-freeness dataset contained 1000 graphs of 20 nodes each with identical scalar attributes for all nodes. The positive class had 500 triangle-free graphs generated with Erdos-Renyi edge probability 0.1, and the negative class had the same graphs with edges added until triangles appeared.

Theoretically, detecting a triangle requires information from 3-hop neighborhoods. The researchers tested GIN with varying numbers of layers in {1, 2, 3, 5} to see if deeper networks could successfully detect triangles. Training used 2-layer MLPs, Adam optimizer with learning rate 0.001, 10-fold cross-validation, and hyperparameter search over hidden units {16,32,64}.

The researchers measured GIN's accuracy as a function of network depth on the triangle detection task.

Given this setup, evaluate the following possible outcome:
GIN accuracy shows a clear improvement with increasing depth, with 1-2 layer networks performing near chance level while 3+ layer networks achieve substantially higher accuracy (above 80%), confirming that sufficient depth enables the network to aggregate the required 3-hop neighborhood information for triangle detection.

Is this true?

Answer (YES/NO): NO